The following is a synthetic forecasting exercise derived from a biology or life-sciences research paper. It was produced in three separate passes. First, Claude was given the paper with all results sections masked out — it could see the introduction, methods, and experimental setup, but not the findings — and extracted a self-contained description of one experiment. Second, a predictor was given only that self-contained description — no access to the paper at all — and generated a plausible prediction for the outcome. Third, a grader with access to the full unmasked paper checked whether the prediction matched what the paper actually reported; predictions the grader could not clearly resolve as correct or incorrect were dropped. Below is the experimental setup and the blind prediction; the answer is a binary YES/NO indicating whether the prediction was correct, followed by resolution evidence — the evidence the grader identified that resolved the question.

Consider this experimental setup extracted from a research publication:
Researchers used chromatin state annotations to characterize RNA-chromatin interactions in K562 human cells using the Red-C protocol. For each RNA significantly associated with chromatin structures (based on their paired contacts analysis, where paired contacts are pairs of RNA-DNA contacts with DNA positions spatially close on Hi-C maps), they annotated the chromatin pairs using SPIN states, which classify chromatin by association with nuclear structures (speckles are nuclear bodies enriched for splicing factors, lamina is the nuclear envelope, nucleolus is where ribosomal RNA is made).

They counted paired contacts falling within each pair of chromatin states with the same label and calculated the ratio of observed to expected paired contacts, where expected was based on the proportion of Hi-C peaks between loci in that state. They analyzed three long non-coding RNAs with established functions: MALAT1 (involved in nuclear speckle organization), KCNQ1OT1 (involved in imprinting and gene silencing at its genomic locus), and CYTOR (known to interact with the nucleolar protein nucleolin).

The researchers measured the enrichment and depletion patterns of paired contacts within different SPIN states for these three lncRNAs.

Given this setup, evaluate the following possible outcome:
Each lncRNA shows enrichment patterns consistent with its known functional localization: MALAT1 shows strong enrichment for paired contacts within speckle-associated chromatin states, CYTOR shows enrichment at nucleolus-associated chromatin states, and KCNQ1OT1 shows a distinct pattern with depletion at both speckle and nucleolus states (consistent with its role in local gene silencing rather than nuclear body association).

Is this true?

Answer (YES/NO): NO